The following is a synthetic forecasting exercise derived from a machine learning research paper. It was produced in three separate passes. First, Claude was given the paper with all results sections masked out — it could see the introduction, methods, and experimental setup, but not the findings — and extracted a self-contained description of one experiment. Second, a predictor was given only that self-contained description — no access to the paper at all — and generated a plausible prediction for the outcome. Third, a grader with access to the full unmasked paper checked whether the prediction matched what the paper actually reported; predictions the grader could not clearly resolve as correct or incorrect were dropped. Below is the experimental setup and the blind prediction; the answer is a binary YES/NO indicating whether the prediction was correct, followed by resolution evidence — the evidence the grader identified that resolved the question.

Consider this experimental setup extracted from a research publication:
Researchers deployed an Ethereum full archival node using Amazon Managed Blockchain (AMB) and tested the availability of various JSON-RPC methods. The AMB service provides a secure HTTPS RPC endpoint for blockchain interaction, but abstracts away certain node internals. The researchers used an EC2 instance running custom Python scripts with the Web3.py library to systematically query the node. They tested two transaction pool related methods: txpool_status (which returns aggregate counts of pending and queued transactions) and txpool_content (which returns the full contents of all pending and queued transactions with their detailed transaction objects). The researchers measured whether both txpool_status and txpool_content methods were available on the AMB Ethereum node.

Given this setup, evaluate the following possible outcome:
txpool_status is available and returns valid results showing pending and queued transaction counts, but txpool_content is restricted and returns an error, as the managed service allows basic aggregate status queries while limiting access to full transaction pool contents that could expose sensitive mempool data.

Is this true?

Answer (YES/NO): YES